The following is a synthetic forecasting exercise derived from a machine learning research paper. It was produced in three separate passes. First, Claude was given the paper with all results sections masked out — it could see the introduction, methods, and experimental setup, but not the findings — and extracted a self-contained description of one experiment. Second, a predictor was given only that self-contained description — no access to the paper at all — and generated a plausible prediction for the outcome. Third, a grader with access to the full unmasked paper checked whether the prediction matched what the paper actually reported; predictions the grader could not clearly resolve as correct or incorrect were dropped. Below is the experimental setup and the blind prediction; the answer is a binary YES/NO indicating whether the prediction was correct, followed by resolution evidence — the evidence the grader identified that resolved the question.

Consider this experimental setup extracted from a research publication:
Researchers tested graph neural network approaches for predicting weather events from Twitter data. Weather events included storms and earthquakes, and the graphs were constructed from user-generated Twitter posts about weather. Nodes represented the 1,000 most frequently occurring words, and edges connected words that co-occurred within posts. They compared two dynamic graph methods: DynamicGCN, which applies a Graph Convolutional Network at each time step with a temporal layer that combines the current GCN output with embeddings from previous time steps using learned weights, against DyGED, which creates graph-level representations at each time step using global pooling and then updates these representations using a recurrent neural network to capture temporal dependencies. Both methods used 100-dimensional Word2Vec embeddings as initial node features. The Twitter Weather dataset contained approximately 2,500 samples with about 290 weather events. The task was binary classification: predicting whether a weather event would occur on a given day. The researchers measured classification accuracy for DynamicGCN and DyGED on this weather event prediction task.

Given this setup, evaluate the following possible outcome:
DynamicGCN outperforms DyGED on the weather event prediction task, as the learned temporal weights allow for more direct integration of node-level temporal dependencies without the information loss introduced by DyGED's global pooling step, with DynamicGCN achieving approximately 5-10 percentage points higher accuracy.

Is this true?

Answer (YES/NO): NO